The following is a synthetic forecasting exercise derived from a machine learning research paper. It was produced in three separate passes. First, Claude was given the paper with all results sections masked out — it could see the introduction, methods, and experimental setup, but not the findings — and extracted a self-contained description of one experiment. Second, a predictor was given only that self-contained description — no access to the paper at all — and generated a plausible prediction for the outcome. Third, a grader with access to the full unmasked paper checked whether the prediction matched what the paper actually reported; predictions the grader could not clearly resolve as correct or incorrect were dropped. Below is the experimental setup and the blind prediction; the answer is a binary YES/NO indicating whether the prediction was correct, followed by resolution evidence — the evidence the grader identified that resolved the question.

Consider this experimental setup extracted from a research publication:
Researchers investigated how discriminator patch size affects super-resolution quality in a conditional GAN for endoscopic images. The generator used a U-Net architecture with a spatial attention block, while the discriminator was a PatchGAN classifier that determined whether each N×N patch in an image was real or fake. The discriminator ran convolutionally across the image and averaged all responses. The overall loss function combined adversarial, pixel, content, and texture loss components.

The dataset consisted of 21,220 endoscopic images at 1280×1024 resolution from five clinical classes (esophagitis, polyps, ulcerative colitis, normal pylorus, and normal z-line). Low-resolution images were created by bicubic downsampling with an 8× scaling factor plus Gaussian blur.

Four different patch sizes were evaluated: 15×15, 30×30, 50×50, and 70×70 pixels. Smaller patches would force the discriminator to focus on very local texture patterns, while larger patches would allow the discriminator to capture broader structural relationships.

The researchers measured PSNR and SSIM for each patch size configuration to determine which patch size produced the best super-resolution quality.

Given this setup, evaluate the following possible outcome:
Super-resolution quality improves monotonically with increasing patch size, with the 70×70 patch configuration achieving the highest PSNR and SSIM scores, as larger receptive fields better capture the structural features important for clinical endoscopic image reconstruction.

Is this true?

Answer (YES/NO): NO